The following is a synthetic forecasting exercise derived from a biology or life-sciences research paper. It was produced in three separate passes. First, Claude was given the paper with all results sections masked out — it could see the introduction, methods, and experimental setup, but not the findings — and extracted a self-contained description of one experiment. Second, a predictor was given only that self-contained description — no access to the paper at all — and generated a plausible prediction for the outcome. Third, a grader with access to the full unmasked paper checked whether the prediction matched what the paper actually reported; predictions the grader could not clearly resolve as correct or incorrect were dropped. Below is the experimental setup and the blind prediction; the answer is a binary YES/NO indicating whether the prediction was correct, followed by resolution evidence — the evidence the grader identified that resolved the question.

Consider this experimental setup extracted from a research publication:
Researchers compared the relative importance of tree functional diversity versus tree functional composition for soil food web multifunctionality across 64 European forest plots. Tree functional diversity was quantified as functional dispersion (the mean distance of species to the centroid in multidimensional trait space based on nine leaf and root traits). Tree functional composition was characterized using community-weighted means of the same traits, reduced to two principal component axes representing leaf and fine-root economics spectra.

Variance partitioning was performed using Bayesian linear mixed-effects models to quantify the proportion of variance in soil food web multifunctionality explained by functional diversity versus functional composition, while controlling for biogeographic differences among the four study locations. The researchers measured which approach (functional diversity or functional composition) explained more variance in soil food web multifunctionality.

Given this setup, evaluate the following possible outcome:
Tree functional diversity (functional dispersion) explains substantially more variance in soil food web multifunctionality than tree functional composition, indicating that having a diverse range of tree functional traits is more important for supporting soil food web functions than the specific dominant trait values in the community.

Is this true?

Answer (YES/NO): NO